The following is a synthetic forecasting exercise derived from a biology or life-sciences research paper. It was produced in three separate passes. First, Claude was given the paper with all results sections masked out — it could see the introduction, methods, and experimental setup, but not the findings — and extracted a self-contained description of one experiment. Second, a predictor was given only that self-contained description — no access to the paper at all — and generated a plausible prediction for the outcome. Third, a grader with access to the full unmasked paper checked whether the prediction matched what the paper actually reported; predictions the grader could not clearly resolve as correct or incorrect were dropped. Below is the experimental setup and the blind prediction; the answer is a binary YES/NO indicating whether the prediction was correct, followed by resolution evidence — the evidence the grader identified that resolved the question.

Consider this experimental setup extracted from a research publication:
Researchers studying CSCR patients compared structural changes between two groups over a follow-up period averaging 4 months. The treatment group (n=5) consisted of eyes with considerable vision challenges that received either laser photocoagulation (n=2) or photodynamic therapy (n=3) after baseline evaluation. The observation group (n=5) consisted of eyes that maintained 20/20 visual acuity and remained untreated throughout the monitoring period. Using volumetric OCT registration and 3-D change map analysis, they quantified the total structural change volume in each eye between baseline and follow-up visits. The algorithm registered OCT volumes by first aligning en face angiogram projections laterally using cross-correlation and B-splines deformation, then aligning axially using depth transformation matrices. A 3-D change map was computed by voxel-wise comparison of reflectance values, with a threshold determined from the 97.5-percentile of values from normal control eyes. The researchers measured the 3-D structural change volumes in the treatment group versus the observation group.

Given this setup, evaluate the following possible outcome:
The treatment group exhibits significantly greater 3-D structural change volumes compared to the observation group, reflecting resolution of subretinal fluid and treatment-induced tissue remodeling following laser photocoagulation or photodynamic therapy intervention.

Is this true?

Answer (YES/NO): YES